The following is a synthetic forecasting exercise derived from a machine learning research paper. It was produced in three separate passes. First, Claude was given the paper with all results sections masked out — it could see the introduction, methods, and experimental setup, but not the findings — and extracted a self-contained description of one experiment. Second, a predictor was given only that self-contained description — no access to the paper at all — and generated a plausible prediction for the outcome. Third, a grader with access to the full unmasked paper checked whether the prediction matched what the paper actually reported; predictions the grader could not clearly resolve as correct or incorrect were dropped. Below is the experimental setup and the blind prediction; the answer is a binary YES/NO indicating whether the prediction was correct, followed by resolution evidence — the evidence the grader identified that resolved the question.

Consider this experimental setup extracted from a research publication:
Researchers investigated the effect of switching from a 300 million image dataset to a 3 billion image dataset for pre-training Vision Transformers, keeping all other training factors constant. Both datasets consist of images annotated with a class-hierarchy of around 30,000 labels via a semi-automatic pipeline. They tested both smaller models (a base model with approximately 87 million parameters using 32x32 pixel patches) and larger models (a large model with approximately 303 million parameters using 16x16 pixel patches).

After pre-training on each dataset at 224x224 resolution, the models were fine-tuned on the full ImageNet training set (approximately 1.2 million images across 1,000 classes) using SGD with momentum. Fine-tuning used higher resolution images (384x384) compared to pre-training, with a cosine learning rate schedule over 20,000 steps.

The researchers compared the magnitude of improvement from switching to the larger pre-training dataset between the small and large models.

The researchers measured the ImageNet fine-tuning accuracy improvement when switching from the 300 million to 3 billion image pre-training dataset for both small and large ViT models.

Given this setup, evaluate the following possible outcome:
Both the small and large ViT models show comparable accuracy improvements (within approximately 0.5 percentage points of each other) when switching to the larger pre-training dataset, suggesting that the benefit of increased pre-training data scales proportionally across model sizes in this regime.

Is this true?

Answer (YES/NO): YES